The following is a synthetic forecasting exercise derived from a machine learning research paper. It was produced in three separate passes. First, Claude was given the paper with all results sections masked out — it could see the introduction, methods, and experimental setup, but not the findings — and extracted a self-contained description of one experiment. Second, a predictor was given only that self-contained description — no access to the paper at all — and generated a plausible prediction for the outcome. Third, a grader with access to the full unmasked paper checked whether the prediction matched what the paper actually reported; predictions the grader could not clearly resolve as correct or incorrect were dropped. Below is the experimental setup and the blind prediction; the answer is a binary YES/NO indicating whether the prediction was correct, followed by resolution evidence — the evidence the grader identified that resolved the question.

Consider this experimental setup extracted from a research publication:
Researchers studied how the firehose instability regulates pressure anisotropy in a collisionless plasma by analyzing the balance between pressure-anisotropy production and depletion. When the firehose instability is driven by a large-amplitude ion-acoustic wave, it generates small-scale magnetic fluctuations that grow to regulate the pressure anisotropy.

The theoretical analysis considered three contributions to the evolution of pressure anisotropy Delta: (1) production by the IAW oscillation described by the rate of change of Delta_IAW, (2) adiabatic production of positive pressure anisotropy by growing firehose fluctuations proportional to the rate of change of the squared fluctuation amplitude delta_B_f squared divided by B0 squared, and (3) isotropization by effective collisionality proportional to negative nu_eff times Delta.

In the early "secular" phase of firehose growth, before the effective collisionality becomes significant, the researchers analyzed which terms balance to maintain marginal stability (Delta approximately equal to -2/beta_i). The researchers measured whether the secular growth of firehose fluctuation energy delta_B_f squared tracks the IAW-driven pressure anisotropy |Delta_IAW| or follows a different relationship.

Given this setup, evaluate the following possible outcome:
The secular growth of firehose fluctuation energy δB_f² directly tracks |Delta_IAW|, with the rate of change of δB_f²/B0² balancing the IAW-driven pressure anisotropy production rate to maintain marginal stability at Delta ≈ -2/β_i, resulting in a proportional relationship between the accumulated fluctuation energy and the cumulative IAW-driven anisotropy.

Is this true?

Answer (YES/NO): YES